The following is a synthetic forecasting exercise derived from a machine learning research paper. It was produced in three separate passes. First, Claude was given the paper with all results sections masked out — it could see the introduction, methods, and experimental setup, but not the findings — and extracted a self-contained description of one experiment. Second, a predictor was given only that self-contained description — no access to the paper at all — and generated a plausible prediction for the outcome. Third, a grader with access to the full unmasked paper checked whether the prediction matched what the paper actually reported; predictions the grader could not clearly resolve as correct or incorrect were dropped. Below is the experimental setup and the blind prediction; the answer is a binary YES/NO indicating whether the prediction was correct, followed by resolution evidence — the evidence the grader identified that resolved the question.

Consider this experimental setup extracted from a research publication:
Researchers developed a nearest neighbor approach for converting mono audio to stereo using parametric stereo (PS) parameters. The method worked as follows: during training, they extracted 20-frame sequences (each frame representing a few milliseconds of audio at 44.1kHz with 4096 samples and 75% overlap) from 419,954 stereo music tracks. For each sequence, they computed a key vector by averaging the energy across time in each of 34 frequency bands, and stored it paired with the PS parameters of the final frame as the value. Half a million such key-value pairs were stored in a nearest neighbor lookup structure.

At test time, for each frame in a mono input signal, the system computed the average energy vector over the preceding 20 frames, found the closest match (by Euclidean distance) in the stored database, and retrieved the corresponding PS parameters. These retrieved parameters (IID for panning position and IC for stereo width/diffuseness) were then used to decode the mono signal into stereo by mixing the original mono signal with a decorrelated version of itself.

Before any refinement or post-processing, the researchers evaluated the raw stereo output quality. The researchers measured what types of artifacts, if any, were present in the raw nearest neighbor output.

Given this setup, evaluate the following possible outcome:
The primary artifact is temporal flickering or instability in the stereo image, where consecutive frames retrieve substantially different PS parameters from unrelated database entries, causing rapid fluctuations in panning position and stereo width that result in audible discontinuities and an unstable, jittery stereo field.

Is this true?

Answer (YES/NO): YES